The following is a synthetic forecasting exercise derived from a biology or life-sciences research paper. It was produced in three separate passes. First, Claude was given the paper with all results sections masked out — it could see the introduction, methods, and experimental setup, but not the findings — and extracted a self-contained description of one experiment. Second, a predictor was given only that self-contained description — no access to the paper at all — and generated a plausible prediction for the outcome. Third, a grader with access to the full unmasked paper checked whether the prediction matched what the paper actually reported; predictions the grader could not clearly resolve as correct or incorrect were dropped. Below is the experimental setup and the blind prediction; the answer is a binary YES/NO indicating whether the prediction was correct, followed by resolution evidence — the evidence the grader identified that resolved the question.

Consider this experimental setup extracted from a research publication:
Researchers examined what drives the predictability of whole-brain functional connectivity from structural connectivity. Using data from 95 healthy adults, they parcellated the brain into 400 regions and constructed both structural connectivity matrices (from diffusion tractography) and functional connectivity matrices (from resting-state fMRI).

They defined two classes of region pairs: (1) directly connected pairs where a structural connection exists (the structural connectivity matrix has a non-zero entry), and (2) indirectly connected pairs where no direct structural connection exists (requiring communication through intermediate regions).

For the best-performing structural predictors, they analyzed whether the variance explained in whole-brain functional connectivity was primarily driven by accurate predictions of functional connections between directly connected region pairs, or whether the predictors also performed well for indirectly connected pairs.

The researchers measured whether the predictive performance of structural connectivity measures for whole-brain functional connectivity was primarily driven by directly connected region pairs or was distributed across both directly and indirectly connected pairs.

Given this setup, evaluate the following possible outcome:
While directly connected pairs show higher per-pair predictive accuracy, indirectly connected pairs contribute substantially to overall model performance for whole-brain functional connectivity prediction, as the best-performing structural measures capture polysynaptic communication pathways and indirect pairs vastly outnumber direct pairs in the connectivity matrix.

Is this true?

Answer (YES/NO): NO